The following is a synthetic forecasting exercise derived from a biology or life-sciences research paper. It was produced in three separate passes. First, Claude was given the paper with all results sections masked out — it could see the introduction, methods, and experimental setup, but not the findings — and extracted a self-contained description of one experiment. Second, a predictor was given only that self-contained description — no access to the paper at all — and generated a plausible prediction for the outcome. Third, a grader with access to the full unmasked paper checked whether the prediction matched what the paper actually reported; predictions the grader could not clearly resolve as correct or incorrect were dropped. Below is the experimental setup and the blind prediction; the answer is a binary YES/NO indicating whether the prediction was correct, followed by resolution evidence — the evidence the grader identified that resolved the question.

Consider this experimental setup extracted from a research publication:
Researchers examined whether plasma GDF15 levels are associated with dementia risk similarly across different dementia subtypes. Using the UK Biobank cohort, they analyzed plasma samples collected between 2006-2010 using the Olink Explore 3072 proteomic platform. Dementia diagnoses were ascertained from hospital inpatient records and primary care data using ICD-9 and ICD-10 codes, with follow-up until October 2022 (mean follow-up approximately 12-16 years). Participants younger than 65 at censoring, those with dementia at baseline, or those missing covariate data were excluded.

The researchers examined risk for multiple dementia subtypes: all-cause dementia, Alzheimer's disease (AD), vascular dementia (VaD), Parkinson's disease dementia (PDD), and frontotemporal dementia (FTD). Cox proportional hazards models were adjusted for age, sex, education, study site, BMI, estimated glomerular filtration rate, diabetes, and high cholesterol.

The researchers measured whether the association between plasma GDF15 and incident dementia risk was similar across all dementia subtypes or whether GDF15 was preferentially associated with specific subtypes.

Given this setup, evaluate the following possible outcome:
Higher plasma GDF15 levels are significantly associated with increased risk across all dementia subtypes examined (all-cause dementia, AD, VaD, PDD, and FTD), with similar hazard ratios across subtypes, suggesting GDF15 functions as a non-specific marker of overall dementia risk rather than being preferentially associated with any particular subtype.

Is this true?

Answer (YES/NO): NO